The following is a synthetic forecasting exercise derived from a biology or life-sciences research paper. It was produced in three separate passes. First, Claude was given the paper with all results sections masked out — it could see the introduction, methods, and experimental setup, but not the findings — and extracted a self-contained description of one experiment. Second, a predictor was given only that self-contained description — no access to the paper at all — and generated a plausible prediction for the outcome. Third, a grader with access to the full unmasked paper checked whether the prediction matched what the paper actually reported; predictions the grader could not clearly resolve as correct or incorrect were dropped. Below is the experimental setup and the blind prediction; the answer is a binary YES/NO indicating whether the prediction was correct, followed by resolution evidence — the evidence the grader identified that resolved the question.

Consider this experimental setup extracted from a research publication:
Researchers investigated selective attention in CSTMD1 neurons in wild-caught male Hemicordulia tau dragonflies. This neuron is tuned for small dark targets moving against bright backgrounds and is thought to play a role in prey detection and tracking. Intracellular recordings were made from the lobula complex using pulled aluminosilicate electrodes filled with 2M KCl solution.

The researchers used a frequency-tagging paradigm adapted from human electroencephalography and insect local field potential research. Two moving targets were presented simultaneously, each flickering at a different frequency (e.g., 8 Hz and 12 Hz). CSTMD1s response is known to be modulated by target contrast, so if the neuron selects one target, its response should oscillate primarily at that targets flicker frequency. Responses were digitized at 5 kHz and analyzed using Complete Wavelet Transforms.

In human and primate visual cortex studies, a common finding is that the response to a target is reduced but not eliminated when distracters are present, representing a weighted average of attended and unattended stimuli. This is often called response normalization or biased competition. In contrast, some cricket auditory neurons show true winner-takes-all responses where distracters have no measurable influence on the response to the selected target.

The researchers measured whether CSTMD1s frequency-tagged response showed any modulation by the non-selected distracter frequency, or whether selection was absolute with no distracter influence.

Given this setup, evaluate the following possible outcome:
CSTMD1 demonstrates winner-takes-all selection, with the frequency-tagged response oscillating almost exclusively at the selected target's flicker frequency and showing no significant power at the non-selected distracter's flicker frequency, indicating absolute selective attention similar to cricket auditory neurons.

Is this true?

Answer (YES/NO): YES